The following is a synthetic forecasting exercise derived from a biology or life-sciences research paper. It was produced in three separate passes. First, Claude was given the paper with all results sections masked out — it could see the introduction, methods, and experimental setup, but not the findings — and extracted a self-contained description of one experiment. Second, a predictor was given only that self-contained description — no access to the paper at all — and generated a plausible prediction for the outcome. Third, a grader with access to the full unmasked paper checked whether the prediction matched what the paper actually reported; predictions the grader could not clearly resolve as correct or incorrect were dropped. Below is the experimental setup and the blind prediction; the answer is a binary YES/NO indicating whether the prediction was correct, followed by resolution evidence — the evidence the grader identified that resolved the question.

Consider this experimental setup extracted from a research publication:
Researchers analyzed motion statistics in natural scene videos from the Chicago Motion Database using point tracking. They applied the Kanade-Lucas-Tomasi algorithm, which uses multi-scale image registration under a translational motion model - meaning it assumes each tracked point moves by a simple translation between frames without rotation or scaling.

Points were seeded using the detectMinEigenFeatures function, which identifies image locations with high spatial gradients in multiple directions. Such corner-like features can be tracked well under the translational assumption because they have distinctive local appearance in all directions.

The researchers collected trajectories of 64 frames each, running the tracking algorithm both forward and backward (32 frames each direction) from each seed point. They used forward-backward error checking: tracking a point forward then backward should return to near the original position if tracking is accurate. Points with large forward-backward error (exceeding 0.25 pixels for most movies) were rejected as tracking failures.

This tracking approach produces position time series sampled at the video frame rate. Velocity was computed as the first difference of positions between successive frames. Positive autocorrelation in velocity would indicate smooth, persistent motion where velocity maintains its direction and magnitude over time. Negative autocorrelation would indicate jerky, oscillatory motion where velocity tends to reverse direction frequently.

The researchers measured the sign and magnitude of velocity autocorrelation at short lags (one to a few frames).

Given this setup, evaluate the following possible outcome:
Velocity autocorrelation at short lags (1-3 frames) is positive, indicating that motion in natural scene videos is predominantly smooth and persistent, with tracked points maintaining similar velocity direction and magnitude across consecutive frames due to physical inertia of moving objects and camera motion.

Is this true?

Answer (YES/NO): YES